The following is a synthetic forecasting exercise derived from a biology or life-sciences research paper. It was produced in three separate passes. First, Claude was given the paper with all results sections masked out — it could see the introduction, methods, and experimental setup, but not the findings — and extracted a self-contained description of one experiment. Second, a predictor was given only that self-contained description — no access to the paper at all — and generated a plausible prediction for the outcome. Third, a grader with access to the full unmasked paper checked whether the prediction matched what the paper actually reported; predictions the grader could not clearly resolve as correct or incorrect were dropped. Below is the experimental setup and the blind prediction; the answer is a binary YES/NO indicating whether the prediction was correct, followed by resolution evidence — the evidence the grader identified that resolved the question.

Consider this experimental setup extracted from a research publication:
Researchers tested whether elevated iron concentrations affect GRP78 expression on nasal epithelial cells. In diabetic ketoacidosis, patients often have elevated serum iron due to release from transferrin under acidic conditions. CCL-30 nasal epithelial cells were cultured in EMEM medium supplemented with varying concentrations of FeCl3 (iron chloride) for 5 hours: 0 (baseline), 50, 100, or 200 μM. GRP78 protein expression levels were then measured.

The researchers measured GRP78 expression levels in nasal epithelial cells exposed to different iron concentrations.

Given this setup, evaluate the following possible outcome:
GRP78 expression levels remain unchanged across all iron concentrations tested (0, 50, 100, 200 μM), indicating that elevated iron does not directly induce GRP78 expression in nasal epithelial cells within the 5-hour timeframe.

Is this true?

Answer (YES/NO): NO